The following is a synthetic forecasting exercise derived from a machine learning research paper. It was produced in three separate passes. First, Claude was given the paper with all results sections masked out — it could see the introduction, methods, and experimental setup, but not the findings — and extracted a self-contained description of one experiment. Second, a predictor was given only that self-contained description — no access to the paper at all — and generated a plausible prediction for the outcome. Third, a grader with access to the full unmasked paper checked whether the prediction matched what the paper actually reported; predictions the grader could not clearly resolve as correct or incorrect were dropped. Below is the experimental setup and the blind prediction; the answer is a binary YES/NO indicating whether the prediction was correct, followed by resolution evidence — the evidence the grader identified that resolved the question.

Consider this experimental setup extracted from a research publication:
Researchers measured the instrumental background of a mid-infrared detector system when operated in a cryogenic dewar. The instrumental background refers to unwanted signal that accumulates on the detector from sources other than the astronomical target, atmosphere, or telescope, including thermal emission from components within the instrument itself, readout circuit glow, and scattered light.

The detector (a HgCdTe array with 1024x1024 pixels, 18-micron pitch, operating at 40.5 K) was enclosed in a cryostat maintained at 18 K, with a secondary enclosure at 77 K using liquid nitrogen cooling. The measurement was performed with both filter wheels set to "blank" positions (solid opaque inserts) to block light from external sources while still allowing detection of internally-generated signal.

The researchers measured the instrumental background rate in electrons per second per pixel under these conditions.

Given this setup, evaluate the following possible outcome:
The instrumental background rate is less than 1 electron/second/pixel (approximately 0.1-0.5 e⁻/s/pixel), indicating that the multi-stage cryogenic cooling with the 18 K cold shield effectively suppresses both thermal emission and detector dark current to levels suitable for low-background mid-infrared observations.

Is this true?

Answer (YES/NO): NO